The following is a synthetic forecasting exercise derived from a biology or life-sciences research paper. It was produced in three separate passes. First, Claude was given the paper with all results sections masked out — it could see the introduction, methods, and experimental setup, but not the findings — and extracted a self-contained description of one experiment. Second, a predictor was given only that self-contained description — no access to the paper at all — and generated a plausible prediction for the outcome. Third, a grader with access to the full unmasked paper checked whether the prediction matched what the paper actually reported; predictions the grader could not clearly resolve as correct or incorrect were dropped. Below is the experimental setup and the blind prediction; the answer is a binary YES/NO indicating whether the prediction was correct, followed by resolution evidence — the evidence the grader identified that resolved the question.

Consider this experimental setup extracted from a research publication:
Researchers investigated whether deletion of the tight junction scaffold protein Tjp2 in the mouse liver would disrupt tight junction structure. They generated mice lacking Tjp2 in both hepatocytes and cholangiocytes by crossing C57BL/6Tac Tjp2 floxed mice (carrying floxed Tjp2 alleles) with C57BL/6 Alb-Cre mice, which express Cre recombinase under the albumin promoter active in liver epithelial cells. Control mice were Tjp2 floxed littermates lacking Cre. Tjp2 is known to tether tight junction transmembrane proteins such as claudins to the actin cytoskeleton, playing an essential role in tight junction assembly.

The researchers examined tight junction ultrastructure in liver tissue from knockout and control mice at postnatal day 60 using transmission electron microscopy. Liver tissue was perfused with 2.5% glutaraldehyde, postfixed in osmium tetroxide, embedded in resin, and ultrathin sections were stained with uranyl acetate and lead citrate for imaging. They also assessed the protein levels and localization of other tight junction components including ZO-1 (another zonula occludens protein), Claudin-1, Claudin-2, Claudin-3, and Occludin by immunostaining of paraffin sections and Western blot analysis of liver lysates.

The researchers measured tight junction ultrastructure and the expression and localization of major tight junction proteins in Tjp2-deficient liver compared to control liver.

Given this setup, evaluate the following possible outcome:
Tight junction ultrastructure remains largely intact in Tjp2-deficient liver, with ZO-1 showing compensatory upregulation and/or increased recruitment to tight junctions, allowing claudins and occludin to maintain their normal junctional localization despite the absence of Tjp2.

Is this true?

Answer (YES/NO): NO